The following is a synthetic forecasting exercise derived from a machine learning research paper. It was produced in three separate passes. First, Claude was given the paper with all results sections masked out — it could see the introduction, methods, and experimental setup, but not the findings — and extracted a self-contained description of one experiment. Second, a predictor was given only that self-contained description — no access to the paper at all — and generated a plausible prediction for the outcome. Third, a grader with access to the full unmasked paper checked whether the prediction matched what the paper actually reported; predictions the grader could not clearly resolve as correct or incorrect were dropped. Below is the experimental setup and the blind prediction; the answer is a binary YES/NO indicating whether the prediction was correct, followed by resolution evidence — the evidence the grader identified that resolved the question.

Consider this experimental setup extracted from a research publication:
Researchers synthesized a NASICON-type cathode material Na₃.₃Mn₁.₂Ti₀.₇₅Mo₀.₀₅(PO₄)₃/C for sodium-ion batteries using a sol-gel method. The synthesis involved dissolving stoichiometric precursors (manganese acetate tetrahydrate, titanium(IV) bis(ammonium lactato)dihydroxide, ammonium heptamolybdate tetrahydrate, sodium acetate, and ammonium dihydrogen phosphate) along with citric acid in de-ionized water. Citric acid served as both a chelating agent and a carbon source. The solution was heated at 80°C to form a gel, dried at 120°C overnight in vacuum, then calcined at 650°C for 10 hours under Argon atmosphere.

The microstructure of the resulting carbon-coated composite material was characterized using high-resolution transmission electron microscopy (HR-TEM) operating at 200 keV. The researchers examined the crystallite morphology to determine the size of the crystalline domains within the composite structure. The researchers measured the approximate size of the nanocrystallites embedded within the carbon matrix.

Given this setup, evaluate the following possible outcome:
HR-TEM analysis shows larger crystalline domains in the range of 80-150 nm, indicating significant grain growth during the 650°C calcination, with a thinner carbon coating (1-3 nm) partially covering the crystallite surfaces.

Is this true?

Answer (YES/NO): NO